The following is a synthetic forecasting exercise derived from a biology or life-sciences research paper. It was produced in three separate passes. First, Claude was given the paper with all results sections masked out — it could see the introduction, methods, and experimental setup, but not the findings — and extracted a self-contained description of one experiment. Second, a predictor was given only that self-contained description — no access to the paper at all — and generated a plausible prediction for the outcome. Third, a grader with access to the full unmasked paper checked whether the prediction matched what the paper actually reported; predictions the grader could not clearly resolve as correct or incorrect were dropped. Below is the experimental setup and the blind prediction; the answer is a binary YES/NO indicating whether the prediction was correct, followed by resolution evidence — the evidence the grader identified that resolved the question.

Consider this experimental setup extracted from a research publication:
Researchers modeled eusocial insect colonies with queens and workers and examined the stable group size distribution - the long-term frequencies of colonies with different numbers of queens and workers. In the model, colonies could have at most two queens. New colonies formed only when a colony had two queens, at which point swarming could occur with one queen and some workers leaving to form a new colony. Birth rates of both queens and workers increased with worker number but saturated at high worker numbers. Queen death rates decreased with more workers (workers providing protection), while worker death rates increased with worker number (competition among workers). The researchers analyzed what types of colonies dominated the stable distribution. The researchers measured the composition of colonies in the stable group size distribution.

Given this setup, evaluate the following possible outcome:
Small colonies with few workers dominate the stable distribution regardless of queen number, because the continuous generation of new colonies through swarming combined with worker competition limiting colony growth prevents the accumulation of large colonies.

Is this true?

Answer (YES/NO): NO